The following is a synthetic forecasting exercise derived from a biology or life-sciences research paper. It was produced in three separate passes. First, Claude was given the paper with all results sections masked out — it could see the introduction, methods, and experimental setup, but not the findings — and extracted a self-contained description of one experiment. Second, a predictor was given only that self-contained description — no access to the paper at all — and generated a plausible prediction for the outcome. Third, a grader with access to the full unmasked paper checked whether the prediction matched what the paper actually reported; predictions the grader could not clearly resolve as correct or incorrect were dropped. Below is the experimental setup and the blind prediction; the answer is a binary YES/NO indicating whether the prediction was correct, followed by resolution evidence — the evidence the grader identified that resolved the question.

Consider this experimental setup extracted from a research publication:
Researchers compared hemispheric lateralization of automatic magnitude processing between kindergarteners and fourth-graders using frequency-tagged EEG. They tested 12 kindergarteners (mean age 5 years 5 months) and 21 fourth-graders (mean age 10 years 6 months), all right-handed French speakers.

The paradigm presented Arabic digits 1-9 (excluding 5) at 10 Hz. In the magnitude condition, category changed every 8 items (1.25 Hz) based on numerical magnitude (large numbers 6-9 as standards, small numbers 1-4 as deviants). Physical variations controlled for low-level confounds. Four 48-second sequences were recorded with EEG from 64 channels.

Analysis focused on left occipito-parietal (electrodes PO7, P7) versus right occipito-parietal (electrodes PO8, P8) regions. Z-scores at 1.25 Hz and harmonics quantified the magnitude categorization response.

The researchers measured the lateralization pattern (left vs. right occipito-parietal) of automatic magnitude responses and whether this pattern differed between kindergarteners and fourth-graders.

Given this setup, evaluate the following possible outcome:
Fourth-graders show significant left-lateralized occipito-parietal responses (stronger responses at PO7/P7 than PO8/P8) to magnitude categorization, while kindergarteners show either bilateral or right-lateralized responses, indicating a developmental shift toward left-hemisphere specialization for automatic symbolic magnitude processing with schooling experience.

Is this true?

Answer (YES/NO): NO